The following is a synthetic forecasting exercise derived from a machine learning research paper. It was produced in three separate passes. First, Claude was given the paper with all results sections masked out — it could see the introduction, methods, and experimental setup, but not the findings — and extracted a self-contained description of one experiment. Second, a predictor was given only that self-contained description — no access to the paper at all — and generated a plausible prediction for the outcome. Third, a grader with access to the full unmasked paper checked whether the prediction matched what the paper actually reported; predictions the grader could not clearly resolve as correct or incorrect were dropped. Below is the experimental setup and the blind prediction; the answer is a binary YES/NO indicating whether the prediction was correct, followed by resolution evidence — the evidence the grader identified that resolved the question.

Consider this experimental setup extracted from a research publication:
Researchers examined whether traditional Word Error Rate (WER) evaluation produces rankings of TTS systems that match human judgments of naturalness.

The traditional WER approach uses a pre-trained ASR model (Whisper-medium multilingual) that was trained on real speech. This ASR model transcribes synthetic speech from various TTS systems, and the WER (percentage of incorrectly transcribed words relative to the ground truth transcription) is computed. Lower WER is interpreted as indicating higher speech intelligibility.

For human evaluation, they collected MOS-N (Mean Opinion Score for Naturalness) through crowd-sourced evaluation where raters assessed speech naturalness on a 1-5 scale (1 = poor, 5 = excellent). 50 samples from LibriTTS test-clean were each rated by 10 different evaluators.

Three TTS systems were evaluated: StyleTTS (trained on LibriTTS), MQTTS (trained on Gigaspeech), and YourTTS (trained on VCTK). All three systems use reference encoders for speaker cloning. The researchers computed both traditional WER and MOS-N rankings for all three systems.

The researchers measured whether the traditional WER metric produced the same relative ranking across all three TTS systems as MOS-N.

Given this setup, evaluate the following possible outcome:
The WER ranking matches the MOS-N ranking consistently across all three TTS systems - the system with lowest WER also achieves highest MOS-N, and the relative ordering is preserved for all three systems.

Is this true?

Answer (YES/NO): NO